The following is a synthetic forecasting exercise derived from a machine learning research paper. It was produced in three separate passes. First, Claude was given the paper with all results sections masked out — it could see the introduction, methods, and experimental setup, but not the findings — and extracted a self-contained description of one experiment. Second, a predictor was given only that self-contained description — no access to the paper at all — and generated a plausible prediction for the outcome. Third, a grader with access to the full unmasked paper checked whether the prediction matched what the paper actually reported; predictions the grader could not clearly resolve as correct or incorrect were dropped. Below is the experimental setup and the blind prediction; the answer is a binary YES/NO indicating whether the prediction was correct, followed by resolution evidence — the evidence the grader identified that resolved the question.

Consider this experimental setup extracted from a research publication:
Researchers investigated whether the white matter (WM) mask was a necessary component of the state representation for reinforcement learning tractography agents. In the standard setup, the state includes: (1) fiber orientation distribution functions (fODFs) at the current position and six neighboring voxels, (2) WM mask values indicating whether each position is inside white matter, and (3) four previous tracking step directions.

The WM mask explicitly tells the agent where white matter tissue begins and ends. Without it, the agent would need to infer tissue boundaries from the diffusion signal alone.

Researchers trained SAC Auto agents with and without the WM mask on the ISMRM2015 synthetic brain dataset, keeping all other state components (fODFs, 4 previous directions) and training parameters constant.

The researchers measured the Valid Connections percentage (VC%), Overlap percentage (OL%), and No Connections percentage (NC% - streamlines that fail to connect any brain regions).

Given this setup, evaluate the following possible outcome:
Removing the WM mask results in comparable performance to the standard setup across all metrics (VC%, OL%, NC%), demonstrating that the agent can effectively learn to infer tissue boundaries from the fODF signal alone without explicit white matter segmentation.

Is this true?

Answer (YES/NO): YES